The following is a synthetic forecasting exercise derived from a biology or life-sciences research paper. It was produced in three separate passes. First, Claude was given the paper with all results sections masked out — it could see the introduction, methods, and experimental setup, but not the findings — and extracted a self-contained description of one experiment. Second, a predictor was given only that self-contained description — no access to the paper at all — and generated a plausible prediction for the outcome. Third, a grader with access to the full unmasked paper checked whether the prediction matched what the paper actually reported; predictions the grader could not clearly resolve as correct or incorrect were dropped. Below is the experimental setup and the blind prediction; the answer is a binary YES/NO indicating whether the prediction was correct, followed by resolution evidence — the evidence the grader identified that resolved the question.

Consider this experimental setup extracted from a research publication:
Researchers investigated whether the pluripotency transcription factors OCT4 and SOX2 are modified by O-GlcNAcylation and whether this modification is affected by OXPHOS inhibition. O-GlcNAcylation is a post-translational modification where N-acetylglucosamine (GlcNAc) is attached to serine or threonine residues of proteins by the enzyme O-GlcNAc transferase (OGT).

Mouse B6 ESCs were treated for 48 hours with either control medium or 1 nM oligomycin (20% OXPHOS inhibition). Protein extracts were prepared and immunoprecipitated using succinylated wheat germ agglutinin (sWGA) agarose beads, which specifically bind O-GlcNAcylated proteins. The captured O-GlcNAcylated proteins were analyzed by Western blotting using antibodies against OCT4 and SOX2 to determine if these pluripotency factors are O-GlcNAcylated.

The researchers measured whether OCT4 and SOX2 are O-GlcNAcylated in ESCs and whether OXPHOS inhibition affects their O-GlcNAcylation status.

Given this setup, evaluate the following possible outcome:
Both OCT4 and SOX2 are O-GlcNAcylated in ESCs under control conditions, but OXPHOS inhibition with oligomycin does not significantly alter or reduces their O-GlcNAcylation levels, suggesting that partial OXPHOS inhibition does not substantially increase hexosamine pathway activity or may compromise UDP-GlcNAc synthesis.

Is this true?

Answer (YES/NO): YES